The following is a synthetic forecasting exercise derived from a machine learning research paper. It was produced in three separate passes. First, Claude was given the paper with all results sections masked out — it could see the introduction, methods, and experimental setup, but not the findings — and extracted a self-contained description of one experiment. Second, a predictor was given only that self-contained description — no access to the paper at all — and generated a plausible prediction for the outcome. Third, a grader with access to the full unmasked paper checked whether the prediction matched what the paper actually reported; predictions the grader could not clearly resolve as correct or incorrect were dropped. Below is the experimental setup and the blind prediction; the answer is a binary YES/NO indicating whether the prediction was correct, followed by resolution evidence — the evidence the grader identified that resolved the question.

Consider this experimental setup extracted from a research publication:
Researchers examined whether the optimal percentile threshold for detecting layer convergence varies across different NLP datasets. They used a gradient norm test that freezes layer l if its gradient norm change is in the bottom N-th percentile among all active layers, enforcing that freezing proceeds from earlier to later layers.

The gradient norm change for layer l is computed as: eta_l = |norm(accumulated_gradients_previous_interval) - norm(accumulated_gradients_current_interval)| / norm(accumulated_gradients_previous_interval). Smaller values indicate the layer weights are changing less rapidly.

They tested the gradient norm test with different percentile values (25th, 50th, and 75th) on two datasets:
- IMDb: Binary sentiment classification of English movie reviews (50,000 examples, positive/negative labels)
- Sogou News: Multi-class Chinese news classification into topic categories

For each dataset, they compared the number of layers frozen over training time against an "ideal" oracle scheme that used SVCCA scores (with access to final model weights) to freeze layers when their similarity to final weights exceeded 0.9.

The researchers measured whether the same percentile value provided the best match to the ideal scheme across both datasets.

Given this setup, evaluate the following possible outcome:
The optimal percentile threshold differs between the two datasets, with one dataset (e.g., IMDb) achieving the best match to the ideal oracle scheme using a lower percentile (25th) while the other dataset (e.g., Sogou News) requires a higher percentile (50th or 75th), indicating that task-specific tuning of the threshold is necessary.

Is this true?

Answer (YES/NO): NO